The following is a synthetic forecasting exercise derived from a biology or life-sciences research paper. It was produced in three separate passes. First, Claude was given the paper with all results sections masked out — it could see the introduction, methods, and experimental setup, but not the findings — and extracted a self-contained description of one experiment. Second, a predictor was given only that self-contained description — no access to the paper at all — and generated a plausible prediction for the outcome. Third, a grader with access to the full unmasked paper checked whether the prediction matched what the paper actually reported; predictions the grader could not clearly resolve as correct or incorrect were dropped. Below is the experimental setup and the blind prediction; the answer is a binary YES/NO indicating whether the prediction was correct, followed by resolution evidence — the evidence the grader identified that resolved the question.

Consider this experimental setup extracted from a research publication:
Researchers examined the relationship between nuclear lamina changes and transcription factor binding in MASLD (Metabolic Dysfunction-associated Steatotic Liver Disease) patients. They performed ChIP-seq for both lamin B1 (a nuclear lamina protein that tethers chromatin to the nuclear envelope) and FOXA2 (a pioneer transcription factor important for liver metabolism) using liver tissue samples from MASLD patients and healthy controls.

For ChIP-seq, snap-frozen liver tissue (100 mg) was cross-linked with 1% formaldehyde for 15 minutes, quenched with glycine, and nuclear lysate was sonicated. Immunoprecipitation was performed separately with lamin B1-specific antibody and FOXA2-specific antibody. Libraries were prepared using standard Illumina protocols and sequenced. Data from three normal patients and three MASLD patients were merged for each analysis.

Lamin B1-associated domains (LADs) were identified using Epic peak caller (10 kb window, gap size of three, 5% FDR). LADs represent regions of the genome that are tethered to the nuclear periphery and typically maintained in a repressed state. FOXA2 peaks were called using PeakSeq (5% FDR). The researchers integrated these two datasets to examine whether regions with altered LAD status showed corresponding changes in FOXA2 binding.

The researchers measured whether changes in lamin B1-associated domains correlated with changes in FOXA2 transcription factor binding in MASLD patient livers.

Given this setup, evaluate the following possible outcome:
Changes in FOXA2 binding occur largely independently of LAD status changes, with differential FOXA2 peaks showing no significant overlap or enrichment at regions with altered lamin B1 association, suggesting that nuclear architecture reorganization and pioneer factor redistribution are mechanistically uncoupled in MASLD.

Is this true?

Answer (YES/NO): NO